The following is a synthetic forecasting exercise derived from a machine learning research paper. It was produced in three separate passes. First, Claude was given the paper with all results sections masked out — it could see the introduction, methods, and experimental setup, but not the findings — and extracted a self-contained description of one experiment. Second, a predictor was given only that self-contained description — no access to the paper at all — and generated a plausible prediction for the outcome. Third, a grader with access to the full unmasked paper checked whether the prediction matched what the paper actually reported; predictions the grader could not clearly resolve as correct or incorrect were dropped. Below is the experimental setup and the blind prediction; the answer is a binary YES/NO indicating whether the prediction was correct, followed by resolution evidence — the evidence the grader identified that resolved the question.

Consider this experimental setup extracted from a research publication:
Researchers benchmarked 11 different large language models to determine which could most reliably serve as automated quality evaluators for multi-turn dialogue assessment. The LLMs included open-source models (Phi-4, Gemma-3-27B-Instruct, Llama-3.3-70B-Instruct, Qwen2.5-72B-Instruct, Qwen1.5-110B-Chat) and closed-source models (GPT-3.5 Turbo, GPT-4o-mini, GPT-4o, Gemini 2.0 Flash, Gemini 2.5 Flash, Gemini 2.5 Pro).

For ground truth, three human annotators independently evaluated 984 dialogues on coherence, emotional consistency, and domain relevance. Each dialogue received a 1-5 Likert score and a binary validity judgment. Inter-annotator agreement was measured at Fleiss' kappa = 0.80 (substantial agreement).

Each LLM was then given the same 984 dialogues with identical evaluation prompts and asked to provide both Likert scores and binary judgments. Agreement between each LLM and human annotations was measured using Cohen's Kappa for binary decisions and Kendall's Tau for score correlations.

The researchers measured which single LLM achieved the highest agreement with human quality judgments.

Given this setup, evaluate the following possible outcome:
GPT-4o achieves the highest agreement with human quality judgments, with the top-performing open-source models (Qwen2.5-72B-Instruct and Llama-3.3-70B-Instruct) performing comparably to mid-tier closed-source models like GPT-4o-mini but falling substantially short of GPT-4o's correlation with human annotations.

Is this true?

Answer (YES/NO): NO